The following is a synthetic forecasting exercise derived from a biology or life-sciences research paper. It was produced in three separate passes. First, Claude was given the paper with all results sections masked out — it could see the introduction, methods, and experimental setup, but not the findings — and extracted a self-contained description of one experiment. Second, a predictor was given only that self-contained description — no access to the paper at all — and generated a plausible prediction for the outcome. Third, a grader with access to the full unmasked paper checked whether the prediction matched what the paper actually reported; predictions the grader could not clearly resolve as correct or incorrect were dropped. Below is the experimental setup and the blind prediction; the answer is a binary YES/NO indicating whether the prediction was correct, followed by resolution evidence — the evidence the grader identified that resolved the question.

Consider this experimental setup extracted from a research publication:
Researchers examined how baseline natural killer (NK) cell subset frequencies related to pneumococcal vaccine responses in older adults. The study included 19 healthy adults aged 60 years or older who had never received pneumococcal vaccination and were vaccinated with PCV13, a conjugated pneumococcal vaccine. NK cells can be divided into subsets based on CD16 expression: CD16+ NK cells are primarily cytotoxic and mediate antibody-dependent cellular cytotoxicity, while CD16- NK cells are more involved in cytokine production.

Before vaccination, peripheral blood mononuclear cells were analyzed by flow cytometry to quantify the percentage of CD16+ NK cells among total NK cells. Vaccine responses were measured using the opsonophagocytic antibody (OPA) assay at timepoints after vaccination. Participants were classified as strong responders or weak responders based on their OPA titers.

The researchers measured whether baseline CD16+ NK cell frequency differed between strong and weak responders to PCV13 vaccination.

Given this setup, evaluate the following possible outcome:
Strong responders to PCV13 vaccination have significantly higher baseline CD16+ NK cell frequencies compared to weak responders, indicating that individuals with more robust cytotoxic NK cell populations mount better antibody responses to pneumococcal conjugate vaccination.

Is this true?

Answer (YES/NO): NO